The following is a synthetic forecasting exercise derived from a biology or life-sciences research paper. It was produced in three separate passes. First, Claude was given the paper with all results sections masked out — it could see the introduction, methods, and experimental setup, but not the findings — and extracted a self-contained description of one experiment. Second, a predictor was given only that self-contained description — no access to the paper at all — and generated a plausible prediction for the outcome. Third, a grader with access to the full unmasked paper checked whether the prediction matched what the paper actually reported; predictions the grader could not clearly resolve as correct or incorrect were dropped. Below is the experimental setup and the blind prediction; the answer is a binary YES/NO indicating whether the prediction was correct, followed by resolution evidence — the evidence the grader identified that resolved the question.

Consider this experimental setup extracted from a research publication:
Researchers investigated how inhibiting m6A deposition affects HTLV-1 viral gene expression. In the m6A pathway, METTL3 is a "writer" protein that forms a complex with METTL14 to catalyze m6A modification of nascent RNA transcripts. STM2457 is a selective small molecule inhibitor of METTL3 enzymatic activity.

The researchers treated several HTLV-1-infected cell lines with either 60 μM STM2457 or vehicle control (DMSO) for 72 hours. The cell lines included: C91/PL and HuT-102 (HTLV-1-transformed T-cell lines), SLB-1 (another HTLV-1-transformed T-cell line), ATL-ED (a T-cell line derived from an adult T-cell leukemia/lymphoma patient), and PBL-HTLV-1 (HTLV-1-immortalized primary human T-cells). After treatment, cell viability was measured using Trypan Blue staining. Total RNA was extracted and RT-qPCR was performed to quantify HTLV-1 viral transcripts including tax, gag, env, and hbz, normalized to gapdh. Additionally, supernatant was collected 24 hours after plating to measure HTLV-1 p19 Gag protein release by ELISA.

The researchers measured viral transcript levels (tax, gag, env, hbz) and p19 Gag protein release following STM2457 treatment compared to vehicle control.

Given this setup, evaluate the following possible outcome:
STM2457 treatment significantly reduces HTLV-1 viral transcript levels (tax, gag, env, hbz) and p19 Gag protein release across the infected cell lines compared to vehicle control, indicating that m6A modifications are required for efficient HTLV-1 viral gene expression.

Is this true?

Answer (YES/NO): NO